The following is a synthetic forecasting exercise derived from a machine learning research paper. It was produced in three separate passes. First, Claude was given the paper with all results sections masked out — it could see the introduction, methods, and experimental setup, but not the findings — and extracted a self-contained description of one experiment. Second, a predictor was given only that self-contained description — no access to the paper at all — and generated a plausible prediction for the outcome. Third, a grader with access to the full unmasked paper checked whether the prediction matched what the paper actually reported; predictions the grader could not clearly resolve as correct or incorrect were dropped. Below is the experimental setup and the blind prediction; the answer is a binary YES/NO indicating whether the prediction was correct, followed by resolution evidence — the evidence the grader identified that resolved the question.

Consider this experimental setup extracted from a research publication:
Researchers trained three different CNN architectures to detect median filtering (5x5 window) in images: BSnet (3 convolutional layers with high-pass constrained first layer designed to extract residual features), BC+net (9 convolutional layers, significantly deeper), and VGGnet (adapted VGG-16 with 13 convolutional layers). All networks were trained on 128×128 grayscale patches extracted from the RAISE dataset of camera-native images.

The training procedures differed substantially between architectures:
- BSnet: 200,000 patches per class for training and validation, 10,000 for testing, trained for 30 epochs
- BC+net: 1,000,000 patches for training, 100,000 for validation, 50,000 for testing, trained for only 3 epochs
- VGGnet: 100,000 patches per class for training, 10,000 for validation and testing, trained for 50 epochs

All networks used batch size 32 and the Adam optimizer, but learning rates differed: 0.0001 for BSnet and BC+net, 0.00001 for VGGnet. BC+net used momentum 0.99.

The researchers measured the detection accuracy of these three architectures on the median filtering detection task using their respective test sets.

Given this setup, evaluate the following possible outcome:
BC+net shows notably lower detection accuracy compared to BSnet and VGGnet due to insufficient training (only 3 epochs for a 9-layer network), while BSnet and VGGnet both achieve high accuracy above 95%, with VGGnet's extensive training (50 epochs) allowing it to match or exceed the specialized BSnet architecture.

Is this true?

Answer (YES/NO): NO